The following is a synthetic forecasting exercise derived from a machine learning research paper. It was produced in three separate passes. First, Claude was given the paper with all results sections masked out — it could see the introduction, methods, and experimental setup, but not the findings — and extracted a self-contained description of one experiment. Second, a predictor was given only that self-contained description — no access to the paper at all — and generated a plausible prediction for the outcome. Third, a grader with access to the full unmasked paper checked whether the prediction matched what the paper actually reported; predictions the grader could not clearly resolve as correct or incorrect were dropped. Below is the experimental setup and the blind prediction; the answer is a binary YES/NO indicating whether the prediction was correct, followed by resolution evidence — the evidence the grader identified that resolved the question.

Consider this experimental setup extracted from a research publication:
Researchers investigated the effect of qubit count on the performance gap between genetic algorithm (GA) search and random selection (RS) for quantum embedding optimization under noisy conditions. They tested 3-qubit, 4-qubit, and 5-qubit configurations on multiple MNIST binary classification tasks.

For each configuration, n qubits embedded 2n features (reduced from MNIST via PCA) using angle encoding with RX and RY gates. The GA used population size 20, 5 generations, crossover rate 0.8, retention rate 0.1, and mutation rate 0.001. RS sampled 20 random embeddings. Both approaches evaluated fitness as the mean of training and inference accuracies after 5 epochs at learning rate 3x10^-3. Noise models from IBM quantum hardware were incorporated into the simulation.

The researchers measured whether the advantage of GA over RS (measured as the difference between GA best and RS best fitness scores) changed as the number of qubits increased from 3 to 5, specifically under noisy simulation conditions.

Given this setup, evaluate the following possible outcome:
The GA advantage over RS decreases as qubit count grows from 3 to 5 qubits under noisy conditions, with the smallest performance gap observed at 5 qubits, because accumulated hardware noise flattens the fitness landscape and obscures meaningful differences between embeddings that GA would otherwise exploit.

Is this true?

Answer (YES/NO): NO